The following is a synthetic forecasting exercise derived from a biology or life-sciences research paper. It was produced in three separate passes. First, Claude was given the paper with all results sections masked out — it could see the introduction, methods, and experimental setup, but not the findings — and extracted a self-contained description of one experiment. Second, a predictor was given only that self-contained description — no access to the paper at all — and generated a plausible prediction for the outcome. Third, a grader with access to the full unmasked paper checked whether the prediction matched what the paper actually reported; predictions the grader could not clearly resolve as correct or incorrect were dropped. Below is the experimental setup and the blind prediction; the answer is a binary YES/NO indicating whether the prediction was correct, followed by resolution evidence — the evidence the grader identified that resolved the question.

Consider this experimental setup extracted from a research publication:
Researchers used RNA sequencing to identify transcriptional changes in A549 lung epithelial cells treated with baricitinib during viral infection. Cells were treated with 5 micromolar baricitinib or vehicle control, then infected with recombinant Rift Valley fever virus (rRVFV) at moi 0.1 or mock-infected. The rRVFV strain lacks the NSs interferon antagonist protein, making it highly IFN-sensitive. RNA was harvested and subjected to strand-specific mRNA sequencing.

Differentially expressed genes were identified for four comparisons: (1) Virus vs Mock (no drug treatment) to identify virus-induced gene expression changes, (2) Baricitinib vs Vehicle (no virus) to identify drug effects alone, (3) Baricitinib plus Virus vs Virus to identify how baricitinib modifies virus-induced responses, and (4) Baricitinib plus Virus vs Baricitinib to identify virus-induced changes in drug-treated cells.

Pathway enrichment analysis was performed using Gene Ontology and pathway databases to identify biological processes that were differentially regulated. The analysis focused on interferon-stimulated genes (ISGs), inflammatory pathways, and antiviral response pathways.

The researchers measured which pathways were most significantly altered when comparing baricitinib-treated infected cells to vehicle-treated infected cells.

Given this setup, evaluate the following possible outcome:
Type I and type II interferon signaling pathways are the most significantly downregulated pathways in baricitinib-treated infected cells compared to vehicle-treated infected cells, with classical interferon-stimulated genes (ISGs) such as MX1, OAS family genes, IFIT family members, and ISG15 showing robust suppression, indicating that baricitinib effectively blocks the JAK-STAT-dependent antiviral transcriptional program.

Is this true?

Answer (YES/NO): NO